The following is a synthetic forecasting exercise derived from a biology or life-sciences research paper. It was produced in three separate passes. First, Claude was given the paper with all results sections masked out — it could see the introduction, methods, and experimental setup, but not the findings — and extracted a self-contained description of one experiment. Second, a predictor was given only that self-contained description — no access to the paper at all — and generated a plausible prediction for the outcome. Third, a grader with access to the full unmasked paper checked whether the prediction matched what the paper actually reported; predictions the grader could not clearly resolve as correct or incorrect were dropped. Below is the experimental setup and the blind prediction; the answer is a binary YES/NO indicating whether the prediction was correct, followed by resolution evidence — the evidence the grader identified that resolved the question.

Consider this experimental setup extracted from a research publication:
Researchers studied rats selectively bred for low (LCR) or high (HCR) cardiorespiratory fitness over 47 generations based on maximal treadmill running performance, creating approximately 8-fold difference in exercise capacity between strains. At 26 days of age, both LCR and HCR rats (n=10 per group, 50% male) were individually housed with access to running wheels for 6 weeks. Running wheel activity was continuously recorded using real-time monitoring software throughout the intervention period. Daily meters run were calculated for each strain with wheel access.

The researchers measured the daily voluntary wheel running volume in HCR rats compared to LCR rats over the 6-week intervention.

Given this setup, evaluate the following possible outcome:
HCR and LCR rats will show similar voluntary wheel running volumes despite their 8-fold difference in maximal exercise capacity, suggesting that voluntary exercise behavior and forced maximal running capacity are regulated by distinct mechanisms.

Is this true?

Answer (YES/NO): NO